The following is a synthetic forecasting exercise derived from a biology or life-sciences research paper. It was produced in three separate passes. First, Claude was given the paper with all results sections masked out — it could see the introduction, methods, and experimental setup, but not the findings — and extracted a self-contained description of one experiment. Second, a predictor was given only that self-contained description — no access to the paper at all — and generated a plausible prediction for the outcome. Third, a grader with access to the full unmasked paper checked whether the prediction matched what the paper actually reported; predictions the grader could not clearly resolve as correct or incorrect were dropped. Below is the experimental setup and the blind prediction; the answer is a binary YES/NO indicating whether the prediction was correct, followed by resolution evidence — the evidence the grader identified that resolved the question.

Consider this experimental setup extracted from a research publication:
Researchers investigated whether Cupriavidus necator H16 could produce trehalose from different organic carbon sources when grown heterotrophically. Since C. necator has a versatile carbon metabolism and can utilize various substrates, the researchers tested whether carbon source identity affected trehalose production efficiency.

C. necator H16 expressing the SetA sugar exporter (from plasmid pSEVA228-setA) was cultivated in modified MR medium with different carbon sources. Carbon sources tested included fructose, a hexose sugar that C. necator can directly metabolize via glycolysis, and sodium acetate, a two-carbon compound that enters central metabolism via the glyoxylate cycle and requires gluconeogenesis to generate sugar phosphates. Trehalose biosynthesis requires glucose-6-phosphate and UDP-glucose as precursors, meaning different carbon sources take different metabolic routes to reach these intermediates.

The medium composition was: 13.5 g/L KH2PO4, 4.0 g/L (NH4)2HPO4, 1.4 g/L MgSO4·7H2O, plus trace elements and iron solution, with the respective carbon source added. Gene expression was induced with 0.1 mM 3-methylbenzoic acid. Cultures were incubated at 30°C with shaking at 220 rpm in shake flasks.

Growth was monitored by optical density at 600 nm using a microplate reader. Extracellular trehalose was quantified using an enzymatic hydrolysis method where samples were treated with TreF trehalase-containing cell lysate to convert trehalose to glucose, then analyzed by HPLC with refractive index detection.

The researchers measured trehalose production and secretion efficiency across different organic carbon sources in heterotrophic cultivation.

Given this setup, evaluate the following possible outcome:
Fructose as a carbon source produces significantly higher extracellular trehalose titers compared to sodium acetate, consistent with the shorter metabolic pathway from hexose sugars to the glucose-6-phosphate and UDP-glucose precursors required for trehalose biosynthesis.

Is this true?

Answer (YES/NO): YES